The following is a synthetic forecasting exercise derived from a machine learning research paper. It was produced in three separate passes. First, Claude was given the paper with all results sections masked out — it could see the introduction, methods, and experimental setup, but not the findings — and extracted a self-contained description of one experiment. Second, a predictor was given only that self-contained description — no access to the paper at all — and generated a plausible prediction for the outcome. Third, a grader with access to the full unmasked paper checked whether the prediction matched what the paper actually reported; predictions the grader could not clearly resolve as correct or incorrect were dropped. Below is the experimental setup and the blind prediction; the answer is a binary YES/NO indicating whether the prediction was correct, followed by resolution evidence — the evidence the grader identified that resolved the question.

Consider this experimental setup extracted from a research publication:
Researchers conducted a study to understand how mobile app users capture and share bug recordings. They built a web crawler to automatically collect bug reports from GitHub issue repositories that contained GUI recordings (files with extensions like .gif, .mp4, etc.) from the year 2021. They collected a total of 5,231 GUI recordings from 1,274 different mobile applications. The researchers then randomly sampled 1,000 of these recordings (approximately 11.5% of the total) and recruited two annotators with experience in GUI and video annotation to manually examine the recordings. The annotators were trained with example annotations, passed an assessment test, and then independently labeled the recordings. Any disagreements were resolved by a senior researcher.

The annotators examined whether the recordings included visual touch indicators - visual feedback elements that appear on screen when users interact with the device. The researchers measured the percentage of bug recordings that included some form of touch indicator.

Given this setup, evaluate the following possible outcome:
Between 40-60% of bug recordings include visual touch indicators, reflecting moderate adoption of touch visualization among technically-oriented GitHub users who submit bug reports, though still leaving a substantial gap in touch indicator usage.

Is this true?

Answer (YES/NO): NO